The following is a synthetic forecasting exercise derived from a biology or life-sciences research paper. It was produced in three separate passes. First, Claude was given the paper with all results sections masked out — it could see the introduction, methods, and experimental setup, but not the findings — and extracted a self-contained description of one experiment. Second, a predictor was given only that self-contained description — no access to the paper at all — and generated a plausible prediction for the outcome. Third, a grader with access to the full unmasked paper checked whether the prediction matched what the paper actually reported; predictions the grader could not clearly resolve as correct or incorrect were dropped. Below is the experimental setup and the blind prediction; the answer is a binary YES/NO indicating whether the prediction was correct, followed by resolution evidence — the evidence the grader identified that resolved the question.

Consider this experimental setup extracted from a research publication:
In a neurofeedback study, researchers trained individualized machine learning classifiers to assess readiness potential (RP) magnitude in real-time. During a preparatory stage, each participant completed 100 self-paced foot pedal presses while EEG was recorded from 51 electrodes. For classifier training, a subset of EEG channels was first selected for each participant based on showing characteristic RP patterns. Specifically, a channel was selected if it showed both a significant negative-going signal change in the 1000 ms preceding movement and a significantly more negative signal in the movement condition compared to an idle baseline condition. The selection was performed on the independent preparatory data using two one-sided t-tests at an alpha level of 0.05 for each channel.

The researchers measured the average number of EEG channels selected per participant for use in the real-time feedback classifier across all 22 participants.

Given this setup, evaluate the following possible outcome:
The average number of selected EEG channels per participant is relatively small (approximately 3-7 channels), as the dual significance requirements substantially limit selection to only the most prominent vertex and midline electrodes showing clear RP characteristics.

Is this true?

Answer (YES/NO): NO